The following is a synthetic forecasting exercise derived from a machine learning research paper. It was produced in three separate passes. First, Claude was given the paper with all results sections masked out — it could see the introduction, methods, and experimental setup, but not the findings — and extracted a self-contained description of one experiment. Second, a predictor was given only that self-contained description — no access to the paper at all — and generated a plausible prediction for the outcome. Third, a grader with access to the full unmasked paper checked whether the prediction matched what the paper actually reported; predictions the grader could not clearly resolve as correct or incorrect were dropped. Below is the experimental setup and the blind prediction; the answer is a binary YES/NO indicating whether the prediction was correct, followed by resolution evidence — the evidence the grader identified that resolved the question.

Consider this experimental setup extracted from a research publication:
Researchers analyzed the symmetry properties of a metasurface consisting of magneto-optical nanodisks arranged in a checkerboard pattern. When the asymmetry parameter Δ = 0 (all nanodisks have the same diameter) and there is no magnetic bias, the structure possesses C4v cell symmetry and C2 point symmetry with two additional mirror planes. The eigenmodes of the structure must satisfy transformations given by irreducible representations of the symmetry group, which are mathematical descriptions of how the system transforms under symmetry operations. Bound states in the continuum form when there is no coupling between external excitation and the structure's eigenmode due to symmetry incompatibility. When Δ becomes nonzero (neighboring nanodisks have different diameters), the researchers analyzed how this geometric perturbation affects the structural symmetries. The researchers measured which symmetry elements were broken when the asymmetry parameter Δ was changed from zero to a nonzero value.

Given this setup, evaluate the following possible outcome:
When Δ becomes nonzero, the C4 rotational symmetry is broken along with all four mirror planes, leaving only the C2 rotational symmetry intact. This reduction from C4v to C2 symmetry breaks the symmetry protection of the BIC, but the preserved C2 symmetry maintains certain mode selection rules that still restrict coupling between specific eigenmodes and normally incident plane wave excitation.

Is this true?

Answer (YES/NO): NO